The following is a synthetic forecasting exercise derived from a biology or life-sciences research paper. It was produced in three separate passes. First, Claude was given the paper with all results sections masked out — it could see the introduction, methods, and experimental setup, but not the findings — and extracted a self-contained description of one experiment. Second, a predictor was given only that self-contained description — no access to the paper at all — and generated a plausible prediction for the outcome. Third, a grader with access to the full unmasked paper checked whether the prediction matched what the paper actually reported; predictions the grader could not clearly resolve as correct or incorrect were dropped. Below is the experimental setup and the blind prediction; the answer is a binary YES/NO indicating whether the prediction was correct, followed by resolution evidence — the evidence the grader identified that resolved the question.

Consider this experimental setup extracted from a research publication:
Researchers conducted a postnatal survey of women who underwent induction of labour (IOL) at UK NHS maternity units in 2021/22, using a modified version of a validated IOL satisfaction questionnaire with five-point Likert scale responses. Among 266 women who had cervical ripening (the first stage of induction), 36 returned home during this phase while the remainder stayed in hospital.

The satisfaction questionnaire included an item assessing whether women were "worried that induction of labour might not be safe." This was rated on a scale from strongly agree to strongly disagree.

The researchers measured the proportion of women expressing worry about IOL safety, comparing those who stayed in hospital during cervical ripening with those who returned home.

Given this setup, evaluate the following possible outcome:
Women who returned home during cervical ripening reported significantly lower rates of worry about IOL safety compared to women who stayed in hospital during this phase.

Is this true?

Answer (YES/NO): NO